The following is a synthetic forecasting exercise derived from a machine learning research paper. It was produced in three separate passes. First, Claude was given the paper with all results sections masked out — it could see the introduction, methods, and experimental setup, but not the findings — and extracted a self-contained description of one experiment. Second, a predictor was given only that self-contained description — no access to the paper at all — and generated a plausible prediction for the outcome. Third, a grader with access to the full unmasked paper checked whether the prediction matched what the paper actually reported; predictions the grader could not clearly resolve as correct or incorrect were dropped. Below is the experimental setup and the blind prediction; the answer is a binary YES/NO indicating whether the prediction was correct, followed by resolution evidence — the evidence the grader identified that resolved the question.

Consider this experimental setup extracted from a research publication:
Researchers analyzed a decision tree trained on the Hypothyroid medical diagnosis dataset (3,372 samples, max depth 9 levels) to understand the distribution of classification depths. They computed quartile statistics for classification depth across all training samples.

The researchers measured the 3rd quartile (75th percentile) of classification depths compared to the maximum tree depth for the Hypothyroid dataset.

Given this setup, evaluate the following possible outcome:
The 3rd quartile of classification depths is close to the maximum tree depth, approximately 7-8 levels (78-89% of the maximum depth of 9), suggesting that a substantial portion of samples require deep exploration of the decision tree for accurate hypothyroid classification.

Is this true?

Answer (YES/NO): NO